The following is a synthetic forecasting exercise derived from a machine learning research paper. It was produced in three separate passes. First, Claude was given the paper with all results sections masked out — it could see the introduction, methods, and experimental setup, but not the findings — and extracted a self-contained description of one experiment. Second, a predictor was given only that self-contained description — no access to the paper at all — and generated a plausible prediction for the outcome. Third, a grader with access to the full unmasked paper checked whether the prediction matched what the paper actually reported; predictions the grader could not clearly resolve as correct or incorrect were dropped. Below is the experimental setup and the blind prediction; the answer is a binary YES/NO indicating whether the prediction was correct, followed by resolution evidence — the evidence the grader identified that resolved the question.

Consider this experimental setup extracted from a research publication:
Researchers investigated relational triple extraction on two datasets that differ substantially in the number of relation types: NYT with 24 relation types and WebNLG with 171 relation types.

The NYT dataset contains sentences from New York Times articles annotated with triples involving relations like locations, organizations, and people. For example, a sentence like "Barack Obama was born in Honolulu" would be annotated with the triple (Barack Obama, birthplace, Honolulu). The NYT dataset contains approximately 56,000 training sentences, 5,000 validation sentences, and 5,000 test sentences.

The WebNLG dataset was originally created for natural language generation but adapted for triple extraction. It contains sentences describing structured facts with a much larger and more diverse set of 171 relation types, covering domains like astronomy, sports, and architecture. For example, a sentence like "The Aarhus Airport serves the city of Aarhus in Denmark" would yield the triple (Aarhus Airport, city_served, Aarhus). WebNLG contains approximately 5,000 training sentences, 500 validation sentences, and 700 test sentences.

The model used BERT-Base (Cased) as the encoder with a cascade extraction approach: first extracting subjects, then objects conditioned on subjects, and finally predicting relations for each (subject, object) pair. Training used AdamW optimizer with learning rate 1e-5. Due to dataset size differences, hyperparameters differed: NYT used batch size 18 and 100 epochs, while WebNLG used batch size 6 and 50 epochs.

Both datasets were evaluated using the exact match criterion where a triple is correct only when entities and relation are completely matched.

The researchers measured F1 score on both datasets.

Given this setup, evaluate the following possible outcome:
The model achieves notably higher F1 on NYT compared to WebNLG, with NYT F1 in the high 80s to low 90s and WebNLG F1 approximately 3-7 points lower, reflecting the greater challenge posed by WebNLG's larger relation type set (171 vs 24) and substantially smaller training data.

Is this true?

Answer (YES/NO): YES